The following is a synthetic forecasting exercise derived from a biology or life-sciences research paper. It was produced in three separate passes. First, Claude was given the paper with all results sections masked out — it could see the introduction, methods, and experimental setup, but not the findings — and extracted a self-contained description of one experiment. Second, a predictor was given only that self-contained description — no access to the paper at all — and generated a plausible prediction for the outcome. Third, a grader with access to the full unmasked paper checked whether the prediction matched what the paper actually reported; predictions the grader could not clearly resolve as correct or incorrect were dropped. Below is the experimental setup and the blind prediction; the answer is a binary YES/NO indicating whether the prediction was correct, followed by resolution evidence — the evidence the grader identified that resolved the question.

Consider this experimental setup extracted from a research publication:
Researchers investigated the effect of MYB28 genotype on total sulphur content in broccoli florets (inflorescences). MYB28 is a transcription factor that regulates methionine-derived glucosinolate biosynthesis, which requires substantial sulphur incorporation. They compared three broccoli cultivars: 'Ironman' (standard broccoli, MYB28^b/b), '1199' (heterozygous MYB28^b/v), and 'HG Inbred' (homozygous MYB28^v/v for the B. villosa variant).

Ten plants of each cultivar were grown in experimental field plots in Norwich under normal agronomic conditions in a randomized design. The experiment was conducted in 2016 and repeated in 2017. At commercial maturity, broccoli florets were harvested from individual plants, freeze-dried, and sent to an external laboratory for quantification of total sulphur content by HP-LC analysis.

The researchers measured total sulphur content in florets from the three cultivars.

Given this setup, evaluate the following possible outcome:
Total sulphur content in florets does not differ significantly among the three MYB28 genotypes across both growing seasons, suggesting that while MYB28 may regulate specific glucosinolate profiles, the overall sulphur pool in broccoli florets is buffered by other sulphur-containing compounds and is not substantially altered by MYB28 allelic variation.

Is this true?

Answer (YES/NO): NO